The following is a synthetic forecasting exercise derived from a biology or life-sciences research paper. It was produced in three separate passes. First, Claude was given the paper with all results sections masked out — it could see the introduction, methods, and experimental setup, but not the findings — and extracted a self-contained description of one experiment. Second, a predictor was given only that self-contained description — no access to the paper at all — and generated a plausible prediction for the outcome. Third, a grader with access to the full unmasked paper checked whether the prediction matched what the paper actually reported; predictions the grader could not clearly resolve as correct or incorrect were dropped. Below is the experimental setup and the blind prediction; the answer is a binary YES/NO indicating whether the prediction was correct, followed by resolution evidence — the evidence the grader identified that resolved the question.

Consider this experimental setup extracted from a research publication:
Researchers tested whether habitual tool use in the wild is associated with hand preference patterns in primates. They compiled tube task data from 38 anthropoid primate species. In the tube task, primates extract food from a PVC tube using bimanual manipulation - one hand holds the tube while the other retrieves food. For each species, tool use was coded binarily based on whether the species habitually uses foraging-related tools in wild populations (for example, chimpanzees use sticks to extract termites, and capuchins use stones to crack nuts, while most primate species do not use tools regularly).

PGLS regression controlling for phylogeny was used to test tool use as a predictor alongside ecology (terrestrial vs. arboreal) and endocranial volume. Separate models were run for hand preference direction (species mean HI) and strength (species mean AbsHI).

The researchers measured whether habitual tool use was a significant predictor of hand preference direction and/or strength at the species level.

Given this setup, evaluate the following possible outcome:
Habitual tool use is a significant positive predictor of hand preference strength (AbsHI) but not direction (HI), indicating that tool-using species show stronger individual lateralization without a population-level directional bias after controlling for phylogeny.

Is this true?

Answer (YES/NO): NO